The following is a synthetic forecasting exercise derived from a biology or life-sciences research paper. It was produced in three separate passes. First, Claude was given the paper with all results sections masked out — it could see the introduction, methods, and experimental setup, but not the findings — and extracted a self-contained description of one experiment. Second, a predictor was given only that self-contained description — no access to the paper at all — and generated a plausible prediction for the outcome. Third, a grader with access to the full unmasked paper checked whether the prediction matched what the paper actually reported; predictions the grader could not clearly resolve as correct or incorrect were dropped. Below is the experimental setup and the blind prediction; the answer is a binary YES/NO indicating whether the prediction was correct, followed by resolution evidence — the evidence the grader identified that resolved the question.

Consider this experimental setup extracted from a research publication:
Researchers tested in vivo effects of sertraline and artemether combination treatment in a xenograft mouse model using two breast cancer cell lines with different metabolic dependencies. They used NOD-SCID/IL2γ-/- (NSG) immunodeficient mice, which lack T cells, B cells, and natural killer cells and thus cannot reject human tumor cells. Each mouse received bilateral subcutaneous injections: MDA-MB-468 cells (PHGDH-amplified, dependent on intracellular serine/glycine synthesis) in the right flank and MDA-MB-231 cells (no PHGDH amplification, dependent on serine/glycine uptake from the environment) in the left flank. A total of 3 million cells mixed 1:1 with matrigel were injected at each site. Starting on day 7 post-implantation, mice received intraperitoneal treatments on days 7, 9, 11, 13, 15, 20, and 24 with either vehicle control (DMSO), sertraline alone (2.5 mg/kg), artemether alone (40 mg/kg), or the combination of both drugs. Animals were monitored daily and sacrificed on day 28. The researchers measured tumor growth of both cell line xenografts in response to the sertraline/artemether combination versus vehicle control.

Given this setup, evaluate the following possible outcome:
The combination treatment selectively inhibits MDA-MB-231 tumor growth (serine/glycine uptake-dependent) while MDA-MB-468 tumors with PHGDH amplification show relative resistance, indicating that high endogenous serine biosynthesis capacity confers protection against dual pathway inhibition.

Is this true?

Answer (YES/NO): NO